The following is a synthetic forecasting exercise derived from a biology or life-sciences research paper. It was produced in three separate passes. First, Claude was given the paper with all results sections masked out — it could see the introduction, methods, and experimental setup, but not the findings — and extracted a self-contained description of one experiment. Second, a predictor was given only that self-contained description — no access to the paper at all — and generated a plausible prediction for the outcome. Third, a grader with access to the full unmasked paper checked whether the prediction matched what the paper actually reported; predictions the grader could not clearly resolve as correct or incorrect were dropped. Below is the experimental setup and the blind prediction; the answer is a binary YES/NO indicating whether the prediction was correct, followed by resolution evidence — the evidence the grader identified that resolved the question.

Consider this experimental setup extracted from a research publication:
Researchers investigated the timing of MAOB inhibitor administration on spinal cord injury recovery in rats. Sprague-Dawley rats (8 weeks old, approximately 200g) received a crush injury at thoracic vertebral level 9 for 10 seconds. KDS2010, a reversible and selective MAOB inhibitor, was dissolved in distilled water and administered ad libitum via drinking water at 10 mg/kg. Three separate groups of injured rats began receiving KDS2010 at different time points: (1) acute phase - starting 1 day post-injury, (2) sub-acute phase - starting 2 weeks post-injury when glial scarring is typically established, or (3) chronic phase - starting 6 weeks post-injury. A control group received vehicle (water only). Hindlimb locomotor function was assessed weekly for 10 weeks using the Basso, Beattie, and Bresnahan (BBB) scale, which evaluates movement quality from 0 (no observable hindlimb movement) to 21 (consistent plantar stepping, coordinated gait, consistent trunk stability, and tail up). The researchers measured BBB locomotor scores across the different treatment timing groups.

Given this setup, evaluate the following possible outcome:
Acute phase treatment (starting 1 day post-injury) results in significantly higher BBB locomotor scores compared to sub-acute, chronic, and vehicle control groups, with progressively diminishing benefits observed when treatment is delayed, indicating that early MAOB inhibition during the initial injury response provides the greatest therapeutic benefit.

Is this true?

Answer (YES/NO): NO